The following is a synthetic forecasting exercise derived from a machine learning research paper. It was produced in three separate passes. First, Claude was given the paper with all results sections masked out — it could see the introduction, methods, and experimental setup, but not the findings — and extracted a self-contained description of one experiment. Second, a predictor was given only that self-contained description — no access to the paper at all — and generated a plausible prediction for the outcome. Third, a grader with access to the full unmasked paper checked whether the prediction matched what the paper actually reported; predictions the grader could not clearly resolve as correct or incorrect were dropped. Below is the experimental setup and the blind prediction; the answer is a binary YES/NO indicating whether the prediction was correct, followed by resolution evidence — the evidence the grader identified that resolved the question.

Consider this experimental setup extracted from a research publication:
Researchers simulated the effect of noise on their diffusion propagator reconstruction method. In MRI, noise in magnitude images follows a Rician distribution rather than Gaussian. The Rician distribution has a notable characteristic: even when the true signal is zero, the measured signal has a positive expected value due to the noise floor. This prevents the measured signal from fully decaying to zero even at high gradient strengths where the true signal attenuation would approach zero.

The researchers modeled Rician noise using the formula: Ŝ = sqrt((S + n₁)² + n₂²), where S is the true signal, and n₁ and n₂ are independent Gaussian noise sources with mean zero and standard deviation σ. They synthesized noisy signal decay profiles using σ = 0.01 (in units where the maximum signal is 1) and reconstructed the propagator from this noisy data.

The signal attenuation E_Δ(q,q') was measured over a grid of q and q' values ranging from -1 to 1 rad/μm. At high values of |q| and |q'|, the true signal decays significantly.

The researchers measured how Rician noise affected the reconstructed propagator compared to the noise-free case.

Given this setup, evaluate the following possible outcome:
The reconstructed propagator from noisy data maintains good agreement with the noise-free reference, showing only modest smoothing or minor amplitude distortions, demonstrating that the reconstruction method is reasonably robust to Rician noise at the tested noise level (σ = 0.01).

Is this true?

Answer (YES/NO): NO